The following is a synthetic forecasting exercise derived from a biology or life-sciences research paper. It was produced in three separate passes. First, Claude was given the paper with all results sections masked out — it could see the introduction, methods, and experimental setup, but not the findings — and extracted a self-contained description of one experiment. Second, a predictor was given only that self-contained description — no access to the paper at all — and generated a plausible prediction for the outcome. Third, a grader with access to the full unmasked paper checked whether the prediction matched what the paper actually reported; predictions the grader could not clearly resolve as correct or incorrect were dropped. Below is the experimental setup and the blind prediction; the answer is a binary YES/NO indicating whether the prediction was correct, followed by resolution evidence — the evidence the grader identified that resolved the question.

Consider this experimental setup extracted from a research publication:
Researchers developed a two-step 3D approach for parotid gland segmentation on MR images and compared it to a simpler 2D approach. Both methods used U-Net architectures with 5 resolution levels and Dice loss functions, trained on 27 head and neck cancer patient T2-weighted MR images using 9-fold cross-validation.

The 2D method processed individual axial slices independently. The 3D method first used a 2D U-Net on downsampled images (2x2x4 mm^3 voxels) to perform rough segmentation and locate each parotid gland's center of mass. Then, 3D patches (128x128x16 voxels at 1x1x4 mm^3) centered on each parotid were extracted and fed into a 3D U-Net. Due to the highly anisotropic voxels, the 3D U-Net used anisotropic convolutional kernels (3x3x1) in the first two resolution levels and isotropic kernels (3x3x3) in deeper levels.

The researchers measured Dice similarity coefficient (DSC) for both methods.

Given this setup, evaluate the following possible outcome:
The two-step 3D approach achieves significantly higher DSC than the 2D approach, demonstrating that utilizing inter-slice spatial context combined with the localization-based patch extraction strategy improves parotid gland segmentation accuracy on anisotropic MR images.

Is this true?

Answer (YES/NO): NO